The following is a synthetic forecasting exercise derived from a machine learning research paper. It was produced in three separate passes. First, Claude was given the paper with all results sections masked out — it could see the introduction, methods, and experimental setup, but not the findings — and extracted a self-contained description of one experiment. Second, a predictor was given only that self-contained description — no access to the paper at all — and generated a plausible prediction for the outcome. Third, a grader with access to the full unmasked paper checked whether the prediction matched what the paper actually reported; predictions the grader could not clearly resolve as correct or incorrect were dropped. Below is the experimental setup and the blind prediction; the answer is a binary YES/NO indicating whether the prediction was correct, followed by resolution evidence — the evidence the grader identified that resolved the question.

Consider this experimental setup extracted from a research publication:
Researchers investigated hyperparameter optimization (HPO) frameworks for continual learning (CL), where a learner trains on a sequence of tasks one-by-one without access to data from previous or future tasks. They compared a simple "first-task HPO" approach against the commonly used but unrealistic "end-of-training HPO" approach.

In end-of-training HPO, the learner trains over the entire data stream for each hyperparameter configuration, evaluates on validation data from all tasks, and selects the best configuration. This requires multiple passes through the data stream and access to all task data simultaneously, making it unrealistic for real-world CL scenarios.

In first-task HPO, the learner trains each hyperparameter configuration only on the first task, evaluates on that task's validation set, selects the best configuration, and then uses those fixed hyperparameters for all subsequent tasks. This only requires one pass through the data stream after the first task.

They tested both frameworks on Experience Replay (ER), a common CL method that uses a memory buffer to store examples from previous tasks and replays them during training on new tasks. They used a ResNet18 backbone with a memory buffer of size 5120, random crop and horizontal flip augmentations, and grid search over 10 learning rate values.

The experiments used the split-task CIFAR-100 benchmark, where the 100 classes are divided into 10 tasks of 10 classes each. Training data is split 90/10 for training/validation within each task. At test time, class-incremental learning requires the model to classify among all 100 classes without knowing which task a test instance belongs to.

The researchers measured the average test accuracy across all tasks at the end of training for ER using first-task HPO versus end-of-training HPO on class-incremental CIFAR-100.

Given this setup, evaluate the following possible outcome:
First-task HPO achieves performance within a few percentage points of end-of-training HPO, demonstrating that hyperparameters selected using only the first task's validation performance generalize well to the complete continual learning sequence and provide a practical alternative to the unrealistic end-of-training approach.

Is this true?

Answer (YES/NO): YES